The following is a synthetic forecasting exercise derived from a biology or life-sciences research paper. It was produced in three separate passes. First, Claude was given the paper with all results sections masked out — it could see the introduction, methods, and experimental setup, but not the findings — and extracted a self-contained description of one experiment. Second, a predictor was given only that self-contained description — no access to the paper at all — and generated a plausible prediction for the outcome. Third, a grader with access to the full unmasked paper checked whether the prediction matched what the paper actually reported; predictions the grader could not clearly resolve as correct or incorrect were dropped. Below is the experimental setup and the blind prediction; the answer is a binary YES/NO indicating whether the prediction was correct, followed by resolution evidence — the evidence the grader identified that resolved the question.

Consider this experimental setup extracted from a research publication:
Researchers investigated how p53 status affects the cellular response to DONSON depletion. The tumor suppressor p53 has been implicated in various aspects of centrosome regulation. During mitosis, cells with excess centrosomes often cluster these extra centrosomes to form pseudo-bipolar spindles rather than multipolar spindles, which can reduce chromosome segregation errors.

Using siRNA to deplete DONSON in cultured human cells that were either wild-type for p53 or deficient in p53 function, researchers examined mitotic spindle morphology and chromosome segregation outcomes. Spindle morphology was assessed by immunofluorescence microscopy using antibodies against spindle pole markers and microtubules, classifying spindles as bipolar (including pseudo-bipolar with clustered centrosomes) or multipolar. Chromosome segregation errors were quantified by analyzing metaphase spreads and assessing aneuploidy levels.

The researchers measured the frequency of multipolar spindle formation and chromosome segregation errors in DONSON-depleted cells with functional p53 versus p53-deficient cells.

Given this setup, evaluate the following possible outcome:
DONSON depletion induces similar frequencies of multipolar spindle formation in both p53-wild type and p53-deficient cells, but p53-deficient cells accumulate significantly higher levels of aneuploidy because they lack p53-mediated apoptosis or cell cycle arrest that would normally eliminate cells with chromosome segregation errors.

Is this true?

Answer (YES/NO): NO